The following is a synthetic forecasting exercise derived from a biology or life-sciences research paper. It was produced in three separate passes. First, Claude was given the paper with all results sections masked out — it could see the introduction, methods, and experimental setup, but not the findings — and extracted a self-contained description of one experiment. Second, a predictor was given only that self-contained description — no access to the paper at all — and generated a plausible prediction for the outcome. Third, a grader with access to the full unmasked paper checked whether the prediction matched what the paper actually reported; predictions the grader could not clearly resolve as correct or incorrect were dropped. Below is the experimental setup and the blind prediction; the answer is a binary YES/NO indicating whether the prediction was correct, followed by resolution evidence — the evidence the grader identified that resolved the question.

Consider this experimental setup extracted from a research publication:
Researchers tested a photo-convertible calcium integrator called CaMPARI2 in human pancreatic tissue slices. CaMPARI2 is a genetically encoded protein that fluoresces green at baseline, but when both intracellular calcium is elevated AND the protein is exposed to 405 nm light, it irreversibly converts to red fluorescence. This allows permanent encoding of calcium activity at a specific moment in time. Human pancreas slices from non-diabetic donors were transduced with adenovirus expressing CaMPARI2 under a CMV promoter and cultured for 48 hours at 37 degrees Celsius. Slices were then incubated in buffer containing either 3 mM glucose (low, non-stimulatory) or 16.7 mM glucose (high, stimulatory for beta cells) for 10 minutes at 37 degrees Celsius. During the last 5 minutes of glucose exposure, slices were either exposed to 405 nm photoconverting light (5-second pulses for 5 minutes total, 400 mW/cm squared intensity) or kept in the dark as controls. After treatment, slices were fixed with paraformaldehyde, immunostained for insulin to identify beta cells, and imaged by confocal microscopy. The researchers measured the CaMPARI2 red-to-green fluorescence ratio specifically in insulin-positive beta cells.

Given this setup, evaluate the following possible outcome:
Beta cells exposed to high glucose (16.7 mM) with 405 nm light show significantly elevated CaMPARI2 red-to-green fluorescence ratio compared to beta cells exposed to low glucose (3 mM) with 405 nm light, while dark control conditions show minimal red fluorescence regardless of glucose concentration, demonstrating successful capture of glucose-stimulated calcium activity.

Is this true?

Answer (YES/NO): YES